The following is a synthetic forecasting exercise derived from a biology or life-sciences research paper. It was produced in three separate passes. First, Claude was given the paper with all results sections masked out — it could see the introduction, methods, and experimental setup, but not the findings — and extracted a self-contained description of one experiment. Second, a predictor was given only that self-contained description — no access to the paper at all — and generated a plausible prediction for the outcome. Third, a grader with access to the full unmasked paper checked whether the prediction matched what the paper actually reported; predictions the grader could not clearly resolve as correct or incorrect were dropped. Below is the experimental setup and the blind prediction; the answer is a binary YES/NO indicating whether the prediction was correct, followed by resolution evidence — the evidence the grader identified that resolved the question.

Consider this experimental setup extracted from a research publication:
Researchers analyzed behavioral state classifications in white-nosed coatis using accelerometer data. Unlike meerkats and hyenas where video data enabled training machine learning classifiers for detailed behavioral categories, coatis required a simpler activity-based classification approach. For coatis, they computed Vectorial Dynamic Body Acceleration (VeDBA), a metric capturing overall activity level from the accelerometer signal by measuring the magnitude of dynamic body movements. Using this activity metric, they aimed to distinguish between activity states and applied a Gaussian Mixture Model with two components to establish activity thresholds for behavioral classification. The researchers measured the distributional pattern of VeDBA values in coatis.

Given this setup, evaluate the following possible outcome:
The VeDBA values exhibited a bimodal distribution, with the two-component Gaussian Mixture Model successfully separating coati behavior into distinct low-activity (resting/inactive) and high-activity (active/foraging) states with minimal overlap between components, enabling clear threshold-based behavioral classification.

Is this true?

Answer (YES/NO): NO